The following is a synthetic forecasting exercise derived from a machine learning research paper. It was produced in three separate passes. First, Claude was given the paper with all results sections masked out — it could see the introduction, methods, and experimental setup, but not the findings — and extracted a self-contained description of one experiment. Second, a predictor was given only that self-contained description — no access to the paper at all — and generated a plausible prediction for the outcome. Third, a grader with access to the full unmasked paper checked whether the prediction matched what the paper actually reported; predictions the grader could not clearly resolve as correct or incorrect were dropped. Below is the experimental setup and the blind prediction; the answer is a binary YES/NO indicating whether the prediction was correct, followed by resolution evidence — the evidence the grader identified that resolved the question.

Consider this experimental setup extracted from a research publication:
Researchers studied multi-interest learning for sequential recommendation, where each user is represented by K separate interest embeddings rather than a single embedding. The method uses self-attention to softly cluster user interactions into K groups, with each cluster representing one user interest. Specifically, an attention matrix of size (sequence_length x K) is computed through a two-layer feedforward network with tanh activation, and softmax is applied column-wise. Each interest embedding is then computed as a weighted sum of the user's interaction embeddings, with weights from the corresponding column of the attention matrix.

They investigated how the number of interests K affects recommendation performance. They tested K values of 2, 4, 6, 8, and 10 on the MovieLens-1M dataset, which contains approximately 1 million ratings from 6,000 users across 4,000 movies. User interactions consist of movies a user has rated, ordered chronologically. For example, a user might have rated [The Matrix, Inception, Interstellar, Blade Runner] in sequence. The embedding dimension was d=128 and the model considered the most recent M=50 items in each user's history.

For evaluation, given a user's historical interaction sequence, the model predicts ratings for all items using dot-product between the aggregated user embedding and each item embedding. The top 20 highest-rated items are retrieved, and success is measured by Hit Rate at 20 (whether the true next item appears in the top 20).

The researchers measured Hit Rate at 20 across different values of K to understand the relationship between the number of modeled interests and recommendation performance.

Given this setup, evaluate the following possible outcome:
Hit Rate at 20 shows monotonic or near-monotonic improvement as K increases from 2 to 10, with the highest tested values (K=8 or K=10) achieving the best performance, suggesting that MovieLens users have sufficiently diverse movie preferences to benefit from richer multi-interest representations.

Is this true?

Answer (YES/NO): NO